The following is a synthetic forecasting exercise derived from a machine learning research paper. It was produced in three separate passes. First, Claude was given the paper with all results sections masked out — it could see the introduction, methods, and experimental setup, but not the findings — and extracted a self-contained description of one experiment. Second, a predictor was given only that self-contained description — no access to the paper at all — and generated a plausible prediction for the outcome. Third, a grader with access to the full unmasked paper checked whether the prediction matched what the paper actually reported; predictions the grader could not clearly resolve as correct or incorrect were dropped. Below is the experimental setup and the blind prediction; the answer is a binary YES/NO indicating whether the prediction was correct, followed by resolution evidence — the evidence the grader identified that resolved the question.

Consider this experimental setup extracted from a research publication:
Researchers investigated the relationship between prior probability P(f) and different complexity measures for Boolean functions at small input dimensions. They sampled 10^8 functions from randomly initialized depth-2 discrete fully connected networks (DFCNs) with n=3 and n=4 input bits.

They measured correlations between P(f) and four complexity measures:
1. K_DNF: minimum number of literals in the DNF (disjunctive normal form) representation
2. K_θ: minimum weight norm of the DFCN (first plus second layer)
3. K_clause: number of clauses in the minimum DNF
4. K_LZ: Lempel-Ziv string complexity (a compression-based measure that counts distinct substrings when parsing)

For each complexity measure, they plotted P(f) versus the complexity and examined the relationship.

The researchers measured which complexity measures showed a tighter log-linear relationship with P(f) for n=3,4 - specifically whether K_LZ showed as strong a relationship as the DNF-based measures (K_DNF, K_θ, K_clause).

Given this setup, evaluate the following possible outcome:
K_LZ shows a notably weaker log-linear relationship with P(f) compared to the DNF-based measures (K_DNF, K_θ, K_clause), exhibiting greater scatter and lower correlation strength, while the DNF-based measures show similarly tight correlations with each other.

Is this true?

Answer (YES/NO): YES